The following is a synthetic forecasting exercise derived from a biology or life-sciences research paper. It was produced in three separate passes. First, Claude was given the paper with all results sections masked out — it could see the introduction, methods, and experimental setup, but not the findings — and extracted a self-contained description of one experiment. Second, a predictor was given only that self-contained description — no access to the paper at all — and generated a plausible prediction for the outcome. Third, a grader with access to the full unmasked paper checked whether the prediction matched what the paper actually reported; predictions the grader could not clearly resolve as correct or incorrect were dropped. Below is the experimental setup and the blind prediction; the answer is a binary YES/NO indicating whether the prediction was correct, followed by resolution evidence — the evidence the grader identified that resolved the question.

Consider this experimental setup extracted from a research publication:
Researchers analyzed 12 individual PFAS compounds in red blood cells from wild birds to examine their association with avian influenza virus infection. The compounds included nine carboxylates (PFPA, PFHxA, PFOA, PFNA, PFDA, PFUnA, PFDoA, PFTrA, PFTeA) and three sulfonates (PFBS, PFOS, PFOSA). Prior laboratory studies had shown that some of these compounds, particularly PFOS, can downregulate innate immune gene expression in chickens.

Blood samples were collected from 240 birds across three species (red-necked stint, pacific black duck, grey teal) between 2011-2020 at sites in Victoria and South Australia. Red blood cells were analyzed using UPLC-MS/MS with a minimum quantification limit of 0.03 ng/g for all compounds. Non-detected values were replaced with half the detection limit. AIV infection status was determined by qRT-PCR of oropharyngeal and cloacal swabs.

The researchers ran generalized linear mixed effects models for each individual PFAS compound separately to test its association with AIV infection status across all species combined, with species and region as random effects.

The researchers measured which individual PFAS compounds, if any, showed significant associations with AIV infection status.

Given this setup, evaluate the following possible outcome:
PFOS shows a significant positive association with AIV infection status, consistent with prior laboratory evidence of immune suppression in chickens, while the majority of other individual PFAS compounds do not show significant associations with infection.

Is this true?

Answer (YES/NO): NO